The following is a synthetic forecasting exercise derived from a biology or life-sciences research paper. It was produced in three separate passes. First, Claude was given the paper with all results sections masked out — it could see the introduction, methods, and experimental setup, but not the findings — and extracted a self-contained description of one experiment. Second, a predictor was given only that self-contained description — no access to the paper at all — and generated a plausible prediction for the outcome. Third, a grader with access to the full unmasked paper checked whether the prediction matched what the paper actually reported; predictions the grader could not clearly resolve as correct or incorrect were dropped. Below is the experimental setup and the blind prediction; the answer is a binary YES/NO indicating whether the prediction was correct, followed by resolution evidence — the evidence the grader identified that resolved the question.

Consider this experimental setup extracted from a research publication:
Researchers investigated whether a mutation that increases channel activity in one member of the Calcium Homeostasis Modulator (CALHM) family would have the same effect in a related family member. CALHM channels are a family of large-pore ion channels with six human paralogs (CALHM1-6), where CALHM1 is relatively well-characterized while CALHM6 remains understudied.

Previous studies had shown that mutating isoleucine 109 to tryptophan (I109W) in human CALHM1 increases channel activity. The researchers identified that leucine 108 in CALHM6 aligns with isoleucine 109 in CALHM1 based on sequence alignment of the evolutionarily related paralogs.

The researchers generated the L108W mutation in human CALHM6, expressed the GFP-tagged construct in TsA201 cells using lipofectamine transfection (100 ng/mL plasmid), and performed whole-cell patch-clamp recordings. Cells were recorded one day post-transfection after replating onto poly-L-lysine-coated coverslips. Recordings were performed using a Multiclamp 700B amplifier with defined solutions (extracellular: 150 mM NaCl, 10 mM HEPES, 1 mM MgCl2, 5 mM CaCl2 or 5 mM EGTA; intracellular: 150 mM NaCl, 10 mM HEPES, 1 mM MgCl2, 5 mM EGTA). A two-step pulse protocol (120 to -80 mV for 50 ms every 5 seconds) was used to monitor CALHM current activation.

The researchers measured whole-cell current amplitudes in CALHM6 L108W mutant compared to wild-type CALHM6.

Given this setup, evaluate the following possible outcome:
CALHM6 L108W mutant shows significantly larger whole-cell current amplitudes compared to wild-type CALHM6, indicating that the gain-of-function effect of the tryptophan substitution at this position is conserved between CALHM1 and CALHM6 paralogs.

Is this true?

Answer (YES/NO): NO